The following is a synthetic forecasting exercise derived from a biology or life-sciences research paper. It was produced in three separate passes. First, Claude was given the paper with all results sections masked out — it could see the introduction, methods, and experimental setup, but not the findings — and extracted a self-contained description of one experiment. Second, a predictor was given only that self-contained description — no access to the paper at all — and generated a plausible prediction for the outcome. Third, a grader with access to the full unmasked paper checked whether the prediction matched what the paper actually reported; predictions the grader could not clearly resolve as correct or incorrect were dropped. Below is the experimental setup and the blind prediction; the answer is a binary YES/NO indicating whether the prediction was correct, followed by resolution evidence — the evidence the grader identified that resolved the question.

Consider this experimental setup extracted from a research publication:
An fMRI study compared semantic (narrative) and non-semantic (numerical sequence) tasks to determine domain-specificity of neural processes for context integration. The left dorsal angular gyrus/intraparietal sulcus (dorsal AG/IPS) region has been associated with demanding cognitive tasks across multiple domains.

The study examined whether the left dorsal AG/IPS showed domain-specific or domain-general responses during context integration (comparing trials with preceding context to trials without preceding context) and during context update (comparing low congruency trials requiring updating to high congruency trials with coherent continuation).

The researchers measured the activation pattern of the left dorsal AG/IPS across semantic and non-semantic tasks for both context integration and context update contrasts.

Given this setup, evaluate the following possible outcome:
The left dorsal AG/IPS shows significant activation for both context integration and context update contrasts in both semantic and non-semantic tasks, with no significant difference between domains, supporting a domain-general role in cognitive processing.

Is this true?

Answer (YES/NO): NO